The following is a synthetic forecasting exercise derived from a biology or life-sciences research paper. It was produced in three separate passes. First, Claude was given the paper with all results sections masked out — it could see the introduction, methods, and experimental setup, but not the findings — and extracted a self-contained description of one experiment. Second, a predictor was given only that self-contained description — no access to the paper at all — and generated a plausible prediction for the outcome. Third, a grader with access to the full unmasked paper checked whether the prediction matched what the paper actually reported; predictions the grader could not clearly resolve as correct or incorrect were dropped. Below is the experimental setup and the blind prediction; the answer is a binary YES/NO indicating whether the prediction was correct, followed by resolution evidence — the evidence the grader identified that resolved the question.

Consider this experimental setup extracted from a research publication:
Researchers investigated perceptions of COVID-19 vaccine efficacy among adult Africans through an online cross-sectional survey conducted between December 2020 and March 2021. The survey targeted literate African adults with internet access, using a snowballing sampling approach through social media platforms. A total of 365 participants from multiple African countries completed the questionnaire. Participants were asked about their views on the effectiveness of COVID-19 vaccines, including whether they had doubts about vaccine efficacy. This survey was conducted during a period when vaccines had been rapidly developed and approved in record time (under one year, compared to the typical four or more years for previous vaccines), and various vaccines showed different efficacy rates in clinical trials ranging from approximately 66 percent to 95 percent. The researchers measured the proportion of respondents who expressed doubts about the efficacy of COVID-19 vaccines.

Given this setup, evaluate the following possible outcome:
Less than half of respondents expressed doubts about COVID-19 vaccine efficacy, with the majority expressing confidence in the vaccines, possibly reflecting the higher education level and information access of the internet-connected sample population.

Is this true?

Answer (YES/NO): NO